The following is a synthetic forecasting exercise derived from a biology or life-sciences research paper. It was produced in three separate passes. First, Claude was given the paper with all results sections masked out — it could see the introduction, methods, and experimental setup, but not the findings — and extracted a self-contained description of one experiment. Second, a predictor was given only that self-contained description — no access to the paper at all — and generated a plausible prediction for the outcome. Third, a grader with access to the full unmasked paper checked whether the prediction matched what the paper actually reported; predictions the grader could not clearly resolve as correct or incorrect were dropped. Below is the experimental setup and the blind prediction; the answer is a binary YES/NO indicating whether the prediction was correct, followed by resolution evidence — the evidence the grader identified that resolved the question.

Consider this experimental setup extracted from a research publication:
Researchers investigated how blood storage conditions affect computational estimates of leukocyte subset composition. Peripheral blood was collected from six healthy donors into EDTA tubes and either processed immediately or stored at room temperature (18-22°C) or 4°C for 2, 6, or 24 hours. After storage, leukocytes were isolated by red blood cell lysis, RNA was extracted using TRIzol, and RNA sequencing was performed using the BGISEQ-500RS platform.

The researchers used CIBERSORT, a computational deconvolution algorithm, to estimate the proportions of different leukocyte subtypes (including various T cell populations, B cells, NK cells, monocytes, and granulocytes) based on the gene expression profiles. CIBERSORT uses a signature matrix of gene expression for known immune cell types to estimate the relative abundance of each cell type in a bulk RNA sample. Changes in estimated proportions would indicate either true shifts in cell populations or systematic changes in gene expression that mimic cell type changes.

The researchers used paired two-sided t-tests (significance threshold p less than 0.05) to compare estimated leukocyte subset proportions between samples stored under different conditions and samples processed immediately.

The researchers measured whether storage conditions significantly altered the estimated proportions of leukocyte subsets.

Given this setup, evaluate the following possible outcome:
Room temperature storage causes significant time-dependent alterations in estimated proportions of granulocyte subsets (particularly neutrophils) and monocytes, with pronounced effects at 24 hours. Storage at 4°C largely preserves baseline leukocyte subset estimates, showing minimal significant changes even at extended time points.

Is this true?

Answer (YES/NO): NO